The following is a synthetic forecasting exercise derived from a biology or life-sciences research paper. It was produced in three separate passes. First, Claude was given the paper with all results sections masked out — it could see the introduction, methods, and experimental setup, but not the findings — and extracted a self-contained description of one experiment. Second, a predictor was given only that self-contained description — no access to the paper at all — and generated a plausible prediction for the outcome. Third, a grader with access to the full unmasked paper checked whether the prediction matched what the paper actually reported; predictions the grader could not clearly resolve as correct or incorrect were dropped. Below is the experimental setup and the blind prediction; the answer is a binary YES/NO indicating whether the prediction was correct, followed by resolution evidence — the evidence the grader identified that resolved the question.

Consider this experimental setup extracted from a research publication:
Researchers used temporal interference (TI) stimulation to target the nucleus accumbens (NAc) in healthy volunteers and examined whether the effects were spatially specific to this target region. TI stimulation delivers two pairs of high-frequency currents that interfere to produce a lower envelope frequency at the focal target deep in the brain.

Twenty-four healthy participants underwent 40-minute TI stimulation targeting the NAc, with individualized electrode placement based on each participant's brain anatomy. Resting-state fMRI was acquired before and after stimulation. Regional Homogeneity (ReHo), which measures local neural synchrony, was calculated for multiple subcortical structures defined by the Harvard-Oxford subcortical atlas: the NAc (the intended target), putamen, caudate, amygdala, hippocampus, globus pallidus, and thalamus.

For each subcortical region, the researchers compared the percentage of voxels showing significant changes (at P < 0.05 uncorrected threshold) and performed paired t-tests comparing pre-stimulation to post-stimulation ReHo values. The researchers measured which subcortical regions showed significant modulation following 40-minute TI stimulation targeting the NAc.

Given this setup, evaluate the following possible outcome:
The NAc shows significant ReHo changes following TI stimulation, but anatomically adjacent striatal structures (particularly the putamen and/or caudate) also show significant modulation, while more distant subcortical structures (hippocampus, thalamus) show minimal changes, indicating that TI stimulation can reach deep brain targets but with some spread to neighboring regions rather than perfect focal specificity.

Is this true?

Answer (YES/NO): NO